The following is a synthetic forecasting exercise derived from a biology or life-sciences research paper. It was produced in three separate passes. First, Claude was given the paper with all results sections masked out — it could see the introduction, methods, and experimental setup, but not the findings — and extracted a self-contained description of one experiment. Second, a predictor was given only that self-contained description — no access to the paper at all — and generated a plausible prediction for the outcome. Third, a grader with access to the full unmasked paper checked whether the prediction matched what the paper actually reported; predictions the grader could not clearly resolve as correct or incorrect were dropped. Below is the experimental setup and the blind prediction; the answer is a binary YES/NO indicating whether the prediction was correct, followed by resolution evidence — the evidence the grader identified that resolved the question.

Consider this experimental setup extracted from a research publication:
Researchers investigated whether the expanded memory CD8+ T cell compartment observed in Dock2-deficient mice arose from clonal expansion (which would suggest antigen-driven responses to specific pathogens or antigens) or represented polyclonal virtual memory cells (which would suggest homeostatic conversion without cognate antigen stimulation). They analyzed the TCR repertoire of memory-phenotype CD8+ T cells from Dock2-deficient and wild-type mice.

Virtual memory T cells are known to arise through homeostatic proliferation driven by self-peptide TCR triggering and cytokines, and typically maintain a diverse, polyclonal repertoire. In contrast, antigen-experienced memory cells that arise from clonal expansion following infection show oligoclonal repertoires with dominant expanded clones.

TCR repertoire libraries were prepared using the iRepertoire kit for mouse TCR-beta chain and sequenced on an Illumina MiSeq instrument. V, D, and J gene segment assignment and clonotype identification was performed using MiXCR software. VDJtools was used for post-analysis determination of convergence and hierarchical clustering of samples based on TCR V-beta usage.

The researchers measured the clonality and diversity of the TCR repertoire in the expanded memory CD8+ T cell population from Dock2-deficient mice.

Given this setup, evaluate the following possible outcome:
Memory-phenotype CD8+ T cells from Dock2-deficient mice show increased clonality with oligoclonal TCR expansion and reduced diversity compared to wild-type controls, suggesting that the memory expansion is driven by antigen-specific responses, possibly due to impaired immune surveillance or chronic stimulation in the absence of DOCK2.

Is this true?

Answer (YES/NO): NO